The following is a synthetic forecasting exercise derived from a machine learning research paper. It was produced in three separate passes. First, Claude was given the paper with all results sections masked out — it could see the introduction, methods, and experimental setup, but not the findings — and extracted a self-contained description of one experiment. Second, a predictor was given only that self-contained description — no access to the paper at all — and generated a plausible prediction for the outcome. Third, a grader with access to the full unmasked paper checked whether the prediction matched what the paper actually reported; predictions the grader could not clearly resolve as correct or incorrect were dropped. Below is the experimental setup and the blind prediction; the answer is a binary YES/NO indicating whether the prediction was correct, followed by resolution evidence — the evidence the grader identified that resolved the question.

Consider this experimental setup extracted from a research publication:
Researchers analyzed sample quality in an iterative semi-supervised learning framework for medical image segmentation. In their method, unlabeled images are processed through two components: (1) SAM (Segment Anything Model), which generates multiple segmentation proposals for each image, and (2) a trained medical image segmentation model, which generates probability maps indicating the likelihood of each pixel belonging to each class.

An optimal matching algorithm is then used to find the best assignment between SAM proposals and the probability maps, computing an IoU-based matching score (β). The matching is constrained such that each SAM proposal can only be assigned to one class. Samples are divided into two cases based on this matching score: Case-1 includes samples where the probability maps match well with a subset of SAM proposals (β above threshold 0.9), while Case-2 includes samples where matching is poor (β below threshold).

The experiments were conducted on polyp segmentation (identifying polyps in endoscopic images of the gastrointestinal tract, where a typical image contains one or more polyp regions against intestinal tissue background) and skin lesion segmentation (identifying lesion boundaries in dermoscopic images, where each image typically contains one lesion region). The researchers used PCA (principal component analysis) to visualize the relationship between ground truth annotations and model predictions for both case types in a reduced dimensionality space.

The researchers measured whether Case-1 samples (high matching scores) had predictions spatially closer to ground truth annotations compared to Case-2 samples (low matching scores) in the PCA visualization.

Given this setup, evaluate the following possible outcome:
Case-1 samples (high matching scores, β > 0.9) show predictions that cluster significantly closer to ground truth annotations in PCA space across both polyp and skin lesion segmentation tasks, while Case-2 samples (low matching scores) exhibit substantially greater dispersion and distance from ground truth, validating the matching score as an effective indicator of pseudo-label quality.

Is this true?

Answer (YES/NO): YES